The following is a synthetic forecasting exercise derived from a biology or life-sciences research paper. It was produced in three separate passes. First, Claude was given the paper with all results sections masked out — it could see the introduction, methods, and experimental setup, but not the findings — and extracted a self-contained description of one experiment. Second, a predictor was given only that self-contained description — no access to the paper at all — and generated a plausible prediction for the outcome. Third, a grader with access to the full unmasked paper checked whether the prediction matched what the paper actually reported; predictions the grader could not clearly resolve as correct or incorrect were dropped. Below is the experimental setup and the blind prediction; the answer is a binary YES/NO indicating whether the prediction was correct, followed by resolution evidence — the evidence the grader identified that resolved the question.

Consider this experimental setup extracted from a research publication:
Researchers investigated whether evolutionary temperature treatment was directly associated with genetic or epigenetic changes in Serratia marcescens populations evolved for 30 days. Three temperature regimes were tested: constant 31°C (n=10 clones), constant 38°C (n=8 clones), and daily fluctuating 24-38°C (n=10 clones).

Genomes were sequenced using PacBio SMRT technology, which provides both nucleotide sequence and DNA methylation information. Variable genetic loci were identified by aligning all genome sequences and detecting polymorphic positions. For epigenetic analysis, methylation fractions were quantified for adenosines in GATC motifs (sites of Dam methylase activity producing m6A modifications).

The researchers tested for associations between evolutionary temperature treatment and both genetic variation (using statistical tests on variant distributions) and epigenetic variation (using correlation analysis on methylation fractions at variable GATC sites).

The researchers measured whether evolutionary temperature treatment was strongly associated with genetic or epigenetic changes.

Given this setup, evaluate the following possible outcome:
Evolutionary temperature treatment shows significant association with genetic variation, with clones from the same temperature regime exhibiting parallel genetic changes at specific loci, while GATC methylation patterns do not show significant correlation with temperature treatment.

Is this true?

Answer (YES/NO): NO